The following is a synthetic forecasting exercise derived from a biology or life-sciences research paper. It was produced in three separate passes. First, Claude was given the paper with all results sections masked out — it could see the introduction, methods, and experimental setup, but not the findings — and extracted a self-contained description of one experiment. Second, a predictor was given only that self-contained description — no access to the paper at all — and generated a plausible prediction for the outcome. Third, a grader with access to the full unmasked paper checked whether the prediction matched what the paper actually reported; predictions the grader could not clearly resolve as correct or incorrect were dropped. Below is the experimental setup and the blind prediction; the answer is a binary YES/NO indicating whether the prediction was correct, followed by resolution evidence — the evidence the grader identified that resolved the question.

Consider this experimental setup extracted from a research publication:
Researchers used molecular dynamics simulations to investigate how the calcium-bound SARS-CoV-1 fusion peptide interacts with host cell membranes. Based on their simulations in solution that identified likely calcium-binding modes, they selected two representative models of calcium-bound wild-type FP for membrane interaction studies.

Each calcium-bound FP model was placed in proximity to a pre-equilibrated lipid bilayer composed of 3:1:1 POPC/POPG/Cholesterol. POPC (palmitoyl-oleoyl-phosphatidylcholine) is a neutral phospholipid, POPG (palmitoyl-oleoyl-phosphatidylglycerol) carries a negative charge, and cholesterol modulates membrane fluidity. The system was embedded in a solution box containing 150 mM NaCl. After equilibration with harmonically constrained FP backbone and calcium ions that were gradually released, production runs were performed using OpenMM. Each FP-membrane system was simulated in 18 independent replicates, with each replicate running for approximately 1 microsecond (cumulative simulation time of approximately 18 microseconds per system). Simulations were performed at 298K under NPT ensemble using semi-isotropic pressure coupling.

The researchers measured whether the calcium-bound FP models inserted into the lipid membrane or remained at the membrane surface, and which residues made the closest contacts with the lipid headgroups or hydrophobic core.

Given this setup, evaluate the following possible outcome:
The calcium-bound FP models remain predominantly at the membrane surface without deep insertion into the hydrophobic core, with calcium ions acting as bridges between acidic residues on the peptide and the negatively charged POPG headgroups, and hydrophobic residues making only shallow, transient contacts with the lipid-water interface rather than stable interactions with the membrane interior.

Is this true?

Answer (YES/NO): NO